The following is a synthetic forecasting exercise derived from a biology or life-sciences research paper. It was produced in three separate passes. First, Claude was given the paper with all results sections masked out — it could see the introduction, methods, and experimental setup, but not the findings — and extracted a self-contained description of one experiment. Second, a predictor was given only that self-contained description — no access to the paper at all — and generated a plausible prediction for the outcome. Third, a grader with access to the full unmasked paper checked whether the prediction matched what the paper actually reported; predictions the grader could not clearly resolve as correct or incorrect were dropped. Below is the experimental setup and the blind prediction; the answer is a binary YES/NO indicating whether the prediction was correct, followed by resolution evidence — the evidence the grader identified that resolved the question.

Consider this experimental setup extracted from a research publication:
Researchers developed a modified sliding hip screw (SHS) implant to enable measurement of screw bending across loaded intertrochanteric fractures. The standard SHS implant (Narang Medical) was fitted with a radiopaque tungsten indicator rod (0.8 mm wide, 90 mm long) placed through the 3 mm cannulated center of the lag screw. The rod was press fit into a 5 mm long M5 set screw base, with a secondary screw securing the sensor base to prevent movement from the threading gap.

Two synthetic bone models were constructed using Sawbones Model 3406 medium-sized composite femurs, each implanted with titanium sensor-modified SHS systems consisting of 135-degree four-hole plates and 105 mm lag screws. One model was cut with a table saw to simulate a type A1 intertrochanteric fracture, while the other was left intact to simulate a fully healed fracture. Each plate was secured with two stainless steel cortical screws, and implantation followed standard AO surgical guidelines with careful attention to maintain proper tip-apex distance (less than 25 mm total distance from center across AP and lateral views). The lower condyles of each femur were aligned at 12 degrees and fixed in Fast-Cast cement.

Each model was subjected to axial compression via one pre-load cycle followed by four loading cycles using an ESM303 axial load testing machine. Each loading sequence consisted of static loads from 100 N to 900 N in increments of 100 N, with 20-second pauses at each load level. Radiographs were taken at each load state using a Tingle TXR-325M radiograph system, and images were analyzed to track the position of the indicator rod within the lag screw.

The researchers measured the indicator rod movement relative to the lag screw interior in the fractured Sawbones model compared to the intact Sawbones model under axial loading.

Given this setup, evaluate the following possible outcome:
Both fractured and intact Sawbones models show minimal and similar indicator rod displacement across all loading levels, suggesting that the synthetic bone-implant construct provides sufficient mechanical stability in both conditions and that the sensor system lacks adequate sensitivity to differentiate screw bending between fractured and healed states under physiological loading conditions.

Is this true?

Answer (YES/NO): NO